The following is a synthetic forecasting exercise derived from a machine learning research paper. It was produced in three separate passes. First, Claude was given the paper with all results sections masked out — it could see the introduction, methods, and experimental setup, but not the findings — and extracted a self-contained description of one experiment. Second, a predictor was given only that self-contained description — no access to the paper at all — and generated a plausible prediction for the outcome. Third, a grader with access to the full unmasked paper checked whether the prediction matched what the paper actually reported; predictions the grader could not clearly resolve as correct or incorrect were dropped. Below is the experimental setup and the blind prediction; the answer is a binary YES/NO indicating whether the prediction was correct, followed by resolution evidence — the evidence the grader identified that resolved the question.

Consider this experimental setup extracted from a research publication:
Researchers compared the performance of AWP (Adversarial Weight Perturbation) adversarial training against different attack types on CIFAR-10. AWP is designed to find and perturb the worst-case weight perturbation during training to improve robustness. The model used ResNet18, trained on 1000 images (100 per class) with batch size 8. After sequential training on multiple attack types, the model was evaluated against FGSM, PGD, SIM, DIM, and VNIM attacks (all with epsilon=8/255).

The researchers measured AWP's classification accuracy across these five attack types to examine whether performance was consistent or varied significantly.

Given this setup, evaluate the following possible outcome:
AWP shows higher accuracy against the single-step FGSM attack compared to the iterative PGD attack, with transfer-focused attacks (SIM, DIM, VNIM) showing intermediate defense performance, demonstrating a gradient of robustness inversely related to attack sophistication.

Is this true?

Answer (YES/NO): NO